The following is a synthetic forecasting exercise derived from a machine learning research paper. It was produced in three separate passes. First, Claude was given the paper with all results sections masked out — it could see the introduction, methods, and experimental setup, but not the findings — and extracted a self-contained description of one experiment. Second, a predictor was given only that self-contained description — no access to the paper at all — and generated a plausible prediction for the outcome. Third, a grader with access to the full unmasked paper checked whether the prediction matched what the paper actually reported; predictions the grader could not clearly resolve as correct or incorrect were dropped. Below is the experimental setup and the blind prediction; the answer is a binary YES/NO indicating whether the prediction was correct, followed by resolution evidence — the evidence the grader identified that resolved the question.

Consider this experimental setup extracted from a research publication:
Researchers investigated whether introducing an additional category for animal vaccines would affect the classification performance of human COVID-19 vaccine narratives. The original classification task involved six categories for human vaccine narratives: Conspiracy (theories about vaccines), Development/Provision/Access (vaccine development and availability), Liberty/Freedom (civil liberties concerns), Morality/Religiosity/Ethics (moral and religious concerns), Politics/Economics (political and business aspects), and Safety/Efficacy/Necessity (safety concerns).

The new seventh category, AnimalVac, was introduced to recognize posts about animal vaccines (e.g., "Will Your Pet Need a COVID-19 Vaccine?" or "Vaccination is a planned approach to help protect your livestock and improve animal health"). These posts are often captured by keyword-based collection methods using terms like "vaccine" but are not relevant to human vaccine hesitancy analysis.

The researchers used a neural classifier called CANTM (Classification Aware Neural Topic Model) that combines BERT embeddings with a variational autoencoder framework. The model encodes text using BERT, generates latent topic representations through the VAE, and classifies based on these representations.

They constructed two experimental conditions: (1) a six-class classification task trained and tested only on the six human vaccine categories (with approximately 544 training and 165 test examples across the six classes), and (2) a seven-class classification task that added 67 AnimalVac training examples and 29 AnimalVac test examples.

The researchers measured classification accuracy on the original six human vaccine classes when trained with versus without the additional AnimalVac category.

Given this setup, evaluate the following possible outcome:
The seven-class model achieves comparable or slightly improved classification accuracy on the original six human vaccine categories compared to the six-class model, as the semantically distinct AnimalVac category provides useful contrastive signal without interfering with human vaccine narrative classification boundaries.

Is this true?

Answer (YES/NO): YES